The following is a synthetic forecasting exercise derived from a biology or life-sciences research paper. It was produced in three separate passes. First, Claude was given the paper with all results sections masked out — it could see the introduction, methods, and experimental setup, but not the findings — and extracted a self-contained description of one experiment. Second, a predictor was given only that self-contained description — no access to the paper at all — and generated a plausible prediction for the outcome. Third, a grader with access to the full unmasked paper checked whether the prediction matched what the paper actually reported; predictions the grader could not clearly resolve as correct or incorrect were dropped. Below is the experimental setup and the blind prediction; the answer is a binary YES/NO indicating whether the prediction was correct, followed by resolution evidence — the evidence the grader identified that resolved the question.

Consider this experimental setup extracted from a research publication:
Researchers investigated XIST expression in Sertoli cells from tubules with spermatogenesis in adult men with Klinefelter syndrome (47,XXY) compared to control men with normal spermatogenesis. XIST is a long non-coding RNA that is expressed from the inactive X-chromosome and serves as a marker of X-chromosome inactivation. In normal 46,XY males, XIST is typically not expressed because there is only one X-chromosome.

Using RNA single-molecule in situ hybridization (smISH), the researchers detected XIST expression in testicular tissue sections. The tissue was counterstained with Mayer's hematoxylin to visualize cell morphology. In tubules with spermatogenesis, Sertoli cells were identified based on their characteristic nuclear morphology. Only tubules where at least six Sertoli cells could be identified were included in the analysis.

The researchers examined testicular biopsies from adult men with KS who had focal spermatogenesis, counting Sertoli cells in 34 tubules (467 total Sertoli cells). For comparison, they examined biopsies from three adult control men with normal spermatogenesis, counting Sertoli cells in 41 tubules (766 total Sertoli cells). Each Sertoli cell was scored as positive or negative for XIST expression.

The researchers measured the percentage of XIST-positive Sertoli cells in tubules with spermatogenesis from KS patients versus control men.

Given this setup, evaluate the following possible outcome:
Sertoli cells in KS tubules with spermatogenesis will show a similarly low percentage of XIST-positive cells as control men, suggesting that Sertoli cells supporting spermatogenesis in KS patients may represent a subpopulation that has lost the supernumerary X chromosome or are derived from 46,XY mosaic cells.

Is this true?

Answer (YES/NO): YES